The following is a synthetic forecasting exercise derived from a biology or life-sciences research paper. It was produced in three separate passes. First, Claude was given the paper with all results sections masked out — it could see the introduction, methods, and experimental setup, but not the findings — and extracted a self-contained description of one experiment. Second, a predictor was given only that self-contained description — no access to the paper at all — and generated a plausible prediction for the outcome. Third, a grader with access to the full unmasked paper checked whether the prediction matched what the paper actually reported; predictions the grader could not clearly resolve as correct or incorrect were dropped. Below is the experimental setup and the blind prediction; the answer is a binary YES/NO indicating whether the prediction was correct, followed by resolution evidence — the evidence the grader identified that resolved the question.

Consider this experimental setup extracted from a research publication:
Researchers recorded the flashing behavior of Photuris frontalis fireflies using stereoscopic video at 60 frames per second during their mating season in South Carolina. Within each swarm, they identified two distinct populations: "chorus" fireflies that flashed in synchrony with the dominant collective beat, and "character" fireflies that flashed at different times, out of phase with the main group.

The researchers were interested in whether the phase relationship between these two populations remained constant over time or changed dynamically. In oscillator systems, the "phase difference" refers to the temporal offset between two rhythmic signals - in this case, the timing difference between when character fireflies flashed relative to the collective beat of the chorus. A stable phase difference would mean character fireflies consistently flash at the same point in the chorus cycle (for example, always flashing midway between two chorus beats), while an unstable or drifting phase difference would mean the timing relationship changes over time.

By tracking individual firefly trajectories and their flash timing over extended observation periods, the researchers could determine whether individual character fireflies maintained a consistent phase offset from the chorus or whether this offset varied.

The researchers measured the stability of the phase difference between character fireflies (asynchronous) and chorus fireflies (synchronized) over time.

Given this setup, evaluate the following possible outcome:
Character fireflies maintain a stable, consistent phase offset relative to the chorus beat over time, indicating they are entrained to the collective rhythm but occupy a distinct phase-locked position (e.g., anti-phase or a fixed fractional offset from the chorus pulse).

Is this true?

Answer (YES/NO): YES